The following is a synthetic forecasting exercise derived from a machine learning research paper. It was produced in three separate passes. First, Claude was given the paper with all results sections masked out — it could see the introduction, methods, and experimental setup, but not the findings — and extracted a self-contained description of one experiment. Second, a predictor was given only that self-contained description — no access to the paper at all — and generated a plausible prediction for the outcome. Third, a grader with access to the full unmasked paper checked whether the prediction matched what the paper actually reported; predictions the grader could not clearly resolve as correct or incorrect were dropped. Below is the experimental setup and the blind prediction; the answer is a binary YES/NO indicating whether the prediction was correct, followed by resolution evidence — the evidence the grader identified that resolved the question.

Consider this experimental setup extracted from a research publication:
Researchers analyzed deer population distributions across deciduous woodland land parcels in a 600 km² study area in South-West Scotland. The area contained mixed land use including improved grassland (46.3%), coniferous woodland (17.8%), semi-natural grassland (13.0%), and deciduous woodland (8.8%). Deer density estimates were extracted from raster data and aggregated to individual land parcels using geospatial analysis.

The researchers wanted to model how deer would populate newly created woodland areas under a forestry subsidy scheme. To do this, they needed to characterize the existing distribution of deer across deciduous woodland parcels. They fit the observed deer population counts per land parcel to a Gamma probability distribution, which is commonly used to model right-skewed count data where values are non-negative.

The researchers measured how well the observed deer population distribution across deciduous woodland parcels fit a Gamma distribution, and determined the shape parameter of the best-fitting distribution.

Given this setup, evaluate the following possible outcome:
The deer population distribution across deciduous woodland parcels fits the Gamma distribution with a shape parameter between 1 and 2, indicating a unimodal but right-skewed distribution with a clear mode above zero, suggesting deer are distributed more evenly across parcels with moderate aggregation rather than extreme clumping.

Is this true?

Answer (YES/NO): NO